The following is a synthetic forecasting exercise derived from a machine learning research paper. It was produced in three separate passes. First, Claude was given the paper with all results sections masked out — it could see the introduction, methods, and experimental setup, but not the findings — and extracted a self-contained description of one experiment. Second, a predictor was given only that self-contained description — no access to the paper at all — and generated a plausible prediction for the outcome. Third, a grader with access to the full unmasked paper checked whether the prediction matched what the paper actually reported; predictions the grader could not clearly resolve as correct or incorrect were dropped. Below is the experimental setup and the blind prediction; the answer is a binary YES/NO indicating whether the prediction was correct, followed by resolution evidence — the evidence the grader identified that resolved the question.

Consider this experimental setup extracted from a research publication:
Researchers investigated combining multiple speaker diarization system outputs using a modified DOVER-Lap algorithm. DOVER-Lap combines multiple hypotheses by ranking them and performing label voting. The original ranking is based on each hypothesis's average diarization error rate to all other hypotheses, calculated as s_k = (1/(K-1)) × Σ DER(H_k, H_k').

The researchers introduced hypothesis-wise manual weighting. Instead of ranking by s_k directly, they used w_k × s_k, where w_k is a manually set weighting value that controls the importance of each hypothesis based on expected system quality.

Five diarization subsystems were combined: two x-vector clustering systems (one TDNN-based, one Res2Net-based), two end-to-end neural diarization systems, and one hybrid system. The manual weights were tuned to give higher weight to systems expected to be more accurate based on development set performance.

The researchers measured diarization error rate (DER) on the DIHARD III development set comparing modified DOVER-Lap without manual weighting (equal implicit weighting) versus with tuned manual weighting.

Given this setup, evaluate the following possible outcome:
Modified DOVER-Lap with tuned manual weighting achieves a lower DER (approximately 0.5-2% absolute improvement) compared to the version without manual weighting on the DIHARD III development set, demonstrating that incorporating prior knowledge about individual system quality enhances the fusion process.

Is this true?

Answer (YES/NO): NO